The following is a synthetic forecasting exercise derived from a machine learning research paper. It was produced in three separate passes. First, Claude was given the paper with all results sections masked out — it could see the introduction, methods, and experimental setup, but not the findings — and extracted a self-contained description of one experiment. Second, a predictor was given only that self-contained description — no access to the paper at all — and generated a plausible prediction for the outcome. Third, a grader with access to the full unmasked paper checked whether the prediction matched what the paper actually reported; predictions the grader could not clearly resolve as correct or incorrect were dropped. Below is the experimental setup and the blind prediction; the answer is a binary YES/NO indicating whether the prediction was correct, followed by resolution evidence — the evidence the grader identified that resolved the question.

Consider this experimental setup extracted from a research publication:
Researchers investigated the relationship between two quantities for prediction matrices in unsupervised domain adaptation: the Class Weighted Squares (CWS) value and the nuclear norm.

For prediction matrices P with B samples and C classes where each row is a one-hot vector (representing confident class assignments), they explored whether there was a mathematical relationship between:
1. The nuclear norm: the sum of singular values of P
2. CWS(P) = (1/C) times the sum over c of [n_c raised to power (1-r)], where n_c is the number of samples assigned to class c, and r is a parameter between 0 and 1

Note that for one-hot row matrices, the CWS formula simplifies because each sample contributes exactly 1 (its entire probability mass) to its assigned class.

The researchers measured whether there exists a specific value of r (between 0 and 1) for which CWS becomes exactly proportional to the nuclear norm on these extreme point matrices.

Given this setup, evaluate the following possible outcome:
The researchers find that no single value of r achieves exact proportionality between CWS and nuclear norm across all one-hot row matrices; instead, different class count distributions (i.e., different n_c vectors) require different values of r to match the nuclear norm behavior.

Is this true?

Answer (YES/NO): NO